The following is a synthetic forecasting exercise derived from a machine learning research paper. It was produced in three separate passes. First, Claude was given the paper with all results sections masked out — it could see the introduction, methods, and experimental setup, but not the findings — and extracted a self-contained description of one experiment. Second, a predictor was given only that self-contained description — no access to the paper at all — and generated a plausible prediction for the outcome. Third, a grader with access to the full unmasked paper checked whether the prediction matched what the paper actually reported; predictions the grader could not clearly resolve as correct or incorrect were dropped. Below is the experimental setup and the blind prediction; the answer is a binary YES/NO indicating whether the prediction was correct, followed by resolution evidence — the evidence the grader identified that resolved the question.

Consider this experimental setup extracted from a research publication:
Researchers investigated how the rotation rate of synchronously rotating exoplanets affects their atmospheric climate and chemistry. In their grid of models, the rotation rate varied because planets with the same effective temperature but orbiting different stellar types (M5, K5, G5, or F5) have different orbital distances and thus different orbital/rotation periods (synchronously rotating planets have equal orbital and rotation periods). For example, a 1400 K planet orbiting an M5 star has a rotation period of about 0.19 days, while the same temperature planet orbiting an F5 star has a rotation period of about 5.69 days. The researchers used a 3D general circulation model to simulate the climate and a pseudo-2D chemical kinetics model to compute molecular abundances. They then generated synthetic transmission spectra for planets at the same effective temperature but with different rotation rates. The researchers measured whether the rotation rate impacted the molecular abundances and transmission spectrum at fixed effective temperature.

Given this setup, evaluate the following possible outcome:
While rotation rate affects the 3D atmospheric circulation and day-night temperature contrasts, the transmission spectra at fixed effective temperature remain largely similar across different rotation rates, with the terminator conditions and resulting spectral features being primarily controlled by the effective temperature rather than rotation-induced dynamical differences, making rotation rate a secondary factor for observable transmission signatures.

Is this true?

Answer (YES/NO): YES